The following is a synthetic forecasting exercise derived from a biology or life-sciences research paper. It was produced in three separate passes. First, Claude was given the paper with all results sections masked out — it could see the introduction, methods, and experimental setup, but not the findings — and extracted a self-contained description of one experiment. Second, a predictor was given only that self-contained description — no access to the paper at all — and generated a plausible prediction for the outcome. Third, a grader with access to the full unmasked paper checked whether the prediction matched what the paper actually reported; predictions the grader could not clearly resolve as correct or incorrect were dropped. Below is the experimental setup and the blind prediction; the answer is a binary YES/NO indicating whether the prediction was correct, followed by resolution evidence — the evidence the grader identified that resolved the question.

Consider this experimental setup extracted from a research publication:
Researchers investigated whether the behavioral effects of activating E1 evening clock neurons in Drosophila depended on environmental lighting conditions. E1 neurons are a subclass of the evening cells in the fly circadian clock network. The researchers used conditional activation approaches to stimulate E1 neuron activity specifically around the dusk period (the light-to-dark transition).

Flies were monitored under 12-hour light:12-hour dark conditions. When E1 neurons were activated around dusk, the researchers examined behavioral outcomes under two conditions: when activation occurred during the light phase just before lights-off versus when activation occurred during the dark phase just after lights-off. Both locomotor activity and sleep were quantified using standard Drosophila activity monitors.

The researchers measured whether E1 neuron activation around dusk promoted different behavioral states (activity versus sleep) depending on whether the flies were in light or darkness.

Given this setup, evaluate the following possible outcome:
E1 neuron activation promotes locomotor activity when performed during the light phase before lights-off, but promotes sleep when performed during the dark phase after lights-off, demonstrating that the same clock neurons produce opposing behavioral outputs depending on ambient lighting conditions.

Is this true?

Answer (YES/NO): YES